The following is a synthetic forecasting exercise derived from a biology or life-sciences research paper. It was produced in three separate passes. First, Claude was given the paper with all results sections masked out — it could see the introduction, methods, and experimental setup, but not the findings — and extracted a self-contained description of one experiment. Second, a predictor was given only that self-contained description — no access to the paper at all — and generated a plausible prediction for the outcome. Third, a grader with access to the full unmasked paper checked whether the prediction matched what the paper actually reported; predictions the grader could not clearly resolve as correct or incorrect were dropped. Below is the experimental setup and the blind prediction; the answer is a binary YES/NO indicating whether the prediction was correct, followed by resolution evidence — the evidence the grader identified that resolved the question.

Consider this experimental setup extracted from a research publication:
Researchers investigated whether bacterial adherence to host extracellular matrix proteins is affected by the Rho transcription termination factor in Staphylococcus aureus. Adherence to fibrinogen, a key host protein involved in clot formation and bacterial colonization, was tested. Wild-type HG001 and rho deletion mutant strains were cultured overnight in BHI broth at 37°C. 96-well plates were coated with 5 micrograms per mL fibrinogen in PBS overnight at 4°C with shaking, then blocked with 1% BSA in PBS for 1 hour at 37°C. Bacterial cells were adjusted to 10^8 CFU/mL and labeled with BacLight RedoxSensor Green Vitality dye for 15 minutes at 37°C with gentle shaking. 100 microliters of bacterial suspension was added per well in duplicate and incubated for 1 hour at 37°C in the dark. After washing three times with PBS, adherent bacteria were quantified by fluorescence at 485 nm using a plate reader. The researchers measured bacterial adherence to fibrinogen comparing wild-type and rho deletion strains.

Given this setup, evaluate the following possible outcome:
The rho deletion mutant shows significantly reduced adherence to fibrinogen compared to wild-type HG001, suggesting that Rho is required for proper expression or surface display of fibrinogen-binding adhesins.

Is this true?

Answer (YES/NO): NO